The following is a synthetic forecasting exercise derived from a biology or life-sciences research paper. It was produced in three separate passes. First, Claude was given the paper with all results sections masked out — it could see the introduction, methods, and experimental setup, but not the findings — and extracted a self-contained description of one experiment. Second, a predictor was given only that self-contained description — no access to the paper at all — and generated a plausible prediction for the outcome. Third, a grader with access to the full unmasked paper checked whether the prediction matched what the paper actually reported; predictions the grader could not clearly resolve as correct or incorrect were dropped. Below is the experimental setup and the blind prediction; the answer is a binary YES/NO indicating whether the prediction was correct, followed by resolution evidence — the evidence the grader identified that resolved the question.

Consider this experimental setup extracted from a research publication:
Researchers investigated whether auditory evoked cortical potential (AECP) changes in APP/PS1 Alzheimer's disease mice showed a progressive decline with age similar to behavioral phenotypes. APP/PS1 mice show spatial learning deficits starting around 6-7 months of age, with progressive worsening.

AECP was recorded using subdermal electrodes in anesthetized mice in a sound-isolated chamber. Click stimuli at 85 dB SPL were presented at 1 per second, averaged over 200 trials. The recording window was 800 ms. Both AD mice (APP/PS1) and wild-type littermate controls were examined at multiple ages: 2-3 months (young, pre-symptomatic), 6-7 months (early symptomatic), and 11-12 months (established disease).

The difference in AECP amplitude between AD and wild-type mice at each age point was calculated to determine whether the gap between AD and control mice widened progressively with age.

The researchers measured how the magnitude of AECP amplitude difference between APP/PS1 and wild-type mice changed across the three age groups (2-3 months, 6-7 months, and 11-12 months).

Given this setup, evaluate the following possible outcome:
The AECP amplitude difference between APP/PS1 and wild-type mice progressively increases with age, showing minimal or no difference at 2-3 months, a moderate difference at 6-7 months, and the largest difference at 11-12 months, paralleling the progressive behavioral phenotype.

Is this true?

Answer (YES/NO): NO